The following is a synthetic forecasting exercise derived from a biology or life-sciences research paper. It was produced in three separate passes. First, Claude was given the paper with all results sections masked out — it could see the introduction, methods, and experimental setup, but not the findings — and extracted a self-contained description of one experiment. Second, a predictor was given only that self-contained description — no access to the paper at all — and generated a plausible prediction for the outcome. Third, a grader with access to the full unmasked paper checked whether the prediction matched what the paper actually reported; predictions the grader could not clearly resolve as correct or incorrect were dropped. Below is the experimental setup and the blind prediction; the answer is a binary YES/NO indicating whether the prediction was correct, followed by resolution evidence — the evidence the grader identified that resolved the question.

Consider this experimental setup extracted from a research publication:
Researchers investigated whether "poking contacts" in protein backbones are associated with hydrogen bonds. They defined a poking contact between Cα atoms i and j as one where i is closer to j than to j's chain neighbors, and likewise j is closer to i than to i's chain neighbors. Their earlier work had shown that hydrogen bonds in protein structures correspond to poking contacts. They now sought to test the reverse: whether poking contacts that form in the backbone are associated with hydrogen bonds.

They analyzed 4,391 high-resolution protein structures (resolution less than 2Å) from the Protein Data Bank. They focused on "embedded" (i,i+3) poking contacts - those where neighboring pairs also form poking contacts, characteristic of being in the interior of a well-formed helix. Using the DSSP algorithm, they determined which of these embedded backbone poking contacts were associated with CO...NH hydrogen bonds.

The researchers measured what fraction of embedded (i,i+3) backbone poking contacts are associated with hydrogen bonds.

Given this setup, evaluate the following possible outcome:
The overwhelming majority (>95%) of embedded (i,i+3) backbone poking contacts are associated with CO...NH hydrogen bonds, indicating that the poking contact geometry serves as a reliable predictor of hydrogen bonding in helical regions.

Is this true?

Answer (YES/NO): YES